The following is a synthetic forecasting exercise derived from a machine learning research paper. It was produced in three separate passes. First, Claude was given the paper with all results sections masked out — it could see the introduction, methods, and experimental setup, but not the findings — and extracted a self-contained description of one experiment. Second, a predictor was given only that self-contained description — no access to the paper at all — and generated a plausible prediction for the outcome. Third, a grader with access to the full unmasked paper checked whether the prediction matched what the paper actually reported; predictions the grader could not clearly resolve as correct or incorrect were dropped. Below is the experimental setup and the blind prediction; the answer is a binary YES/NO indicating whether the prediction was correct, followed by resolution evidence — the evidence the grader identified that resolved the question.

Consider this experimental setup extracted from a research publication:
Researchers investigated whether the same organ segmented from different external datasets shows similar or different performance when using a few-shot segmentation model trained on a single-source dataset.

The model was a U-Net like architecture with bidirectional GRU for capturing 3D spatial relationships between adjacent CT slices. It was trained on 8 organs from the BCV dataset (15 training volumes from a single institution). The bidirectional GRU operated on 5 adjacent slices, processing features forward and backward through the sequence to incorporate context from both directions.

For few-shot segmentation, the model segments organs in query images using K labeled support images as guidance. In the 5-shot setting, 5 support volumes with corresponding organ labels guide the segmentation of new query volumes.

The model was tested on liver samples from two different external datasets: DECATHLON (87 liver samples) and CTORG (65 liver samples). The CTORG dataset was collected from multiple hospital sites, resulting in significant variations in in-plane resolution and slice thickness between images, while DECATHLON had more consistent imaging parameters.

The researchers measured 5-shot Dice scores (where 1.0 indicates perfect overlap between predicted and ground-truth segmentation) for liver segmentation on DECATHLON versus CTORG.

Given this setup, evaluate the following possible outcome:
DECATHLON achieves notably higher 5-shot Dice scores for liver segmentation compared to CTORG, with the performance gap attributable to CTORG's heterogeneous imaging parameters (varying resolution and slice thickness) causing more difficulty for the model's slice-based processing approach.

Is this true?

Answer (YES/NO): YES